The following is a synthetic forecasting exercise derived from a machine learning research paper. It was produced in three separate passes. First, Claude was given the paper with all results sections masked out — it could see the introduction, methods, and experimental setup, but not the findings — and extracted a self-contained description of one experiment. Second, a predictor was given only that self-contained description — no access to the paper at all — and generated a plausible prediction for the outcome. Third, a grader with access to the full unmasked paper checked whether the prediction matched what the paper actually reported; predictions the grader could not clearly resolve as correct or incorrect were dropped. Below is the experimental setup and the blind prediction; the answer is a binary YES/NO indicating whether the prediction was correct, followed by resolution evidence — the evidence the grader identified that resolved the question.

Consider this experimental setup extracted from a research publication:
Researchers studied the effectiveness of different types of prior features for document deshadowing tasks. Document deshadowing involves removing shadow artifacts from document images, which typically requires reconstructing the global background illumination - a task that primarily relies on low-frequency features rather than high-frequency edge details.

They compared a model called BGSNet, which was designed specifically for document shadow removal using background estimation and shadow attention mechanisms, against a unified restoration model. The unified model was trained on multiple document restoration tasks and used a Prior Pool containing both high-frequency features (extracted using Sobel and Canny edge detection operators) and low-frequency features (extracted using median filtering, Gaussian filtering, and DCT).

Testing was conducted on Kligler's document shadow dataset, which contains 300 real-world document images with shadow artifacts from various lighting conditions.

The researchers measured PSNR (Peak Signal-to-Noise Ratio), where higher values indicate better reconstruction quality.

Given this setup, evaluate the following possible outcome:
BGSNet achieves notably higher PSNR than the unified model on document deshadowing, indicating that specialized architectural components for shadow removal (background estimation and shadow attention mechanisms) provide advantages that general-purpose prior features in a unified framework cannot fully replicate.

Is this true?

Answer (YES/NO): NO